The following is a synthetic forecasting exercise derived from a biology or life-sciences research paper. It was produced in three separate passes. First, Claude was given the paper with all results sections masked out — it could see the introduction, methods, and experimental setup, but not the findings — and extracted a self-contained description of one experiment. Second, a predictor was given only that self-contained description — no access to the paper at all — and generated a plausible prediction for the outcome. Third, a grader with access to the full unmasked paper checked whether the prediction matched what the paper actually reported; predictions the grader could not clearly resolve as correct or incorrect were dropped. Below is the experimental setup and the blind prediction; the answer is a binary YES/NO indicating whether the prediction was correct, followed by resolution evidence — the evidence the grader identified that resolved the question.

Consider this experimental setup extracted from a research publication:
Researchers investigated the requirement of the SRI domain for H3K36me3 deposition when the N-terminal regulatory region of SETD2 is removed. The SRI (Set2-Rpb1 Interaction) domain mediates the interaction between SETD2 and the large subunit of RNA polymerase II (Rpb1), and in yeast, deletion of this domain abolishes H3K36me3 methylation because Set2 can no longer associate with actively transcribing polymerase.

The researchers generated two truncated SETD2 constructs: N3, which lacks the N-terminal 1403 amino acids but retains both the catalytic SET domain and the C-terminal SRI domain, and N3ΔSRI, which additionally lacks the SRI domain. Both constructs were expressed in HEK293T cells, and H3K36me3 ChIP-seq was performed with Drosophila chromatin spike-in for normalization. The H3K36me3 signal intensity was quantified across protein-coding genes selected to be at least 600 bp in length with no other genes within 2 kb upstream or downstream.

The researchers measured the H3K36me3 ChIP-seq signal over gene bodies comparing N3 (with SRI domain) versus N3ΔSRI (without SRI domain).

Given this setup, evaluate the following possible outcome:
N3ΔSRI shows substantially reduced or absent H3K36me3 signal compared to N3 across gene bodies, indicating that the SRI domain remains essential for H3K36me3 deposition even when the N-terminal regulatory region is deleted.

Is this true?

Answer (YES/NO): NO